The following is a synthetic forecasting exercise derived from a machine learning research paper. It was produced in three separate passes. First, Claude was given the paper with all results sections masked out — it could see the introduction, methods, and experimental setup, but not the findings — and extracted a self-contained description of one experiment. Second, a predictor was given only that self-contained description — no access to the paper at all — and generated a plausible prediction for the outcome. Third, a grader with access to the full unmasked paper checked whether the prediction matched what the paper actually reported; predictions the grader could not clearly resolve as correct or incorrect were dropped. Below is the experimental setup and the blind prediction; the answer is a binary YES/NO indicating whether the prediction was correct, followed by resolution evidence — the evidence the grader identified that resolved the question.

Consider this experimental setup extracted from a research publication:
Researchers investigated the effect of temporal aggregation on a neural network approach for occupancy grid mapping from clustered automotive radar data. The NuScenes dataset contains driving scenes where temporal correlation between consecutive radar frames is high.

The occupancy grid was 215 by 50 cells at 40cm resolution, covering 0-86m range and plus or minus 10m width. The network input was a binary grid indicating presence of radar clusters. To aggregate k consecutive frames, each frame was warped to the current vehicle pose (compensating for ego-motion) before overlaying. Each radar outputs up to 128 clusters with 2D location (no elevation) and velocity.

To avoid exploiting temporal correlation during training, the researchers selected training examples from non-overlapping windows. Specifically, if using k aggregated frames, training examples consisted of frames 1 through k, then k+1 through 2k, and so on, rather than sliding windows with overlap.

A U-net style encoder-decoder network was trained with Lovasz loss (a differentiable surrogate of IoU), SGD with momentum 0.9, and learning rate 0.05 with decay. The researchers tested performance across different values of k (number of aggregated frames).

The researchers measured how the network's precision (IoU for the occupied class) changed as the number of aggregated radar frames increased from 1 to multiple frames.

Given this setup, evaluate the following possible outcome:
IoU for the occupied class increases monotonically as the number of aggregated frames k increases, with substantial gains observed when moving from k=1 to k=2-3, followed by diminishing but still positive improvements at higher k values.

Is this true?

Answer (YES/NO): NO